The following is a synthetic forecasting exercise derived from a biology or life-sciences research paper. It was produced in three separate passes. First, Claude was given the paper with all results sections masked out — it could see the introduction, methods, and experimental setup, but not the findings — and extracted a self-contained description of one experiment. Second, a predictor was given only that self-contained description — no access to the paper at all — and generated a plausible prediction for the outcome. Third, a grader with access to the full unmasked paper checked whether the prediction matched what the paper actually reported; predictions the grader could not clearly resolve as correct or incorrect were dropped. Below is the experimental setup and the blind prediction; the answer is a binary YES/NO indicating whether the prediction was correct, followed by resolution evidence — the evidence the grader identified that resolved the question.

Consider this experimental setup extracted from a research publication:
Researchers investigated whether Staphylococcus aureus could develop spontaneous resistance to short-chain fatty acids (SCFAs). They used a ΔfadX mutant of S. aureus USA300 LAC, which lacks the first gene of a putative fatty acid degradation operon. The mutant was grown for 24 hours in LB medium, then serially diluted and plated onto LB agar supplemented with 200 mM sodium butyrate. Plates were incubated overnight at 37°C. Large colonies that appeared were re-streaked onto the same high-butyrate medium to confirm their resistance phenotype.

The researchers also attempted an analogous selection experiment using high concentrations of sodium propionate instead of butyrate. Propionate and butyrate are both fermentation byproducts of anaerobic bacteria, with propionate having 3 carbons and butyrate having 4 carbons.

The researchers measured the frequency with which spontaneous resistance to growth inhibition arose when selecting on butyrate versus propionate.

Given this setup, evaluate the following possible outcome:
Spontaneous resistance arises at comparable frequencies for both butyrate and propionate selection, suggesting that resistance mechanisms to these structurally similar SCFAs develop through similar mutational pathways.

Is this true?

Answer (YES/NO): NO